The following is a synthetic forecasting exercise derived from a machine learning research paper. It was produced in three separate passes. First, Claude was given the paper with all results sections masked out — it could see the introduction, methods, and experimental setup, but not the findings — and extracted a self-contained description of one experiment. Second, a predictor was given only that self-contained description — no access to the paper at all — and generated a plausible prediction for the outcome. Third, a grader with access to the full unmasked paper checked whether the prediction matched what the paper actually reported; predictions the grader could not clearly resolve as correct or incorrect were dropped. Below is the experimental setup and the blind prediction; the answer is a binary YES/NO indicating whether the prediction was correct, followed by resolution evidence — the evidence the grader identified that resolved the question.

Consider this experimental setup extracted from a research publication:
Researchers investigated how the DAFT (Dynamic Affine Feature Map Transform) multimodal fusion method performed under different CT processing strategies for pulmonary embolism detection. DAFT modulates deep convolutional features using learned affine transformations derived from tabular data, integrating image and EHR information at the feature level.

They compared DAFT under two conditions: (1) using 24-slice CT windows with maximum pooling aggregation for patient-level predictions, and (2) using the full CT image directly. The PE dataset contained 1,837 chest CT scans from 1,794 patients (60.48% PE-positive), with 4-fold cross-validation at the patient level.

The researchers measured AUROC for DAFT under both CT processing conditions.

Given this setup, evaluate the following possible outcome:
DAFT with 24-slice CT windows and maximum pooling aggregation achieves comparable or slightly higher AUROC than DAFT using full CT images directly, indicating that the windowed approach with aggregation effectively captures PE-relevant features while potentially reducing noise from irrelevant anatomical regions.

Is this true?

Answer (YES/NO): NO